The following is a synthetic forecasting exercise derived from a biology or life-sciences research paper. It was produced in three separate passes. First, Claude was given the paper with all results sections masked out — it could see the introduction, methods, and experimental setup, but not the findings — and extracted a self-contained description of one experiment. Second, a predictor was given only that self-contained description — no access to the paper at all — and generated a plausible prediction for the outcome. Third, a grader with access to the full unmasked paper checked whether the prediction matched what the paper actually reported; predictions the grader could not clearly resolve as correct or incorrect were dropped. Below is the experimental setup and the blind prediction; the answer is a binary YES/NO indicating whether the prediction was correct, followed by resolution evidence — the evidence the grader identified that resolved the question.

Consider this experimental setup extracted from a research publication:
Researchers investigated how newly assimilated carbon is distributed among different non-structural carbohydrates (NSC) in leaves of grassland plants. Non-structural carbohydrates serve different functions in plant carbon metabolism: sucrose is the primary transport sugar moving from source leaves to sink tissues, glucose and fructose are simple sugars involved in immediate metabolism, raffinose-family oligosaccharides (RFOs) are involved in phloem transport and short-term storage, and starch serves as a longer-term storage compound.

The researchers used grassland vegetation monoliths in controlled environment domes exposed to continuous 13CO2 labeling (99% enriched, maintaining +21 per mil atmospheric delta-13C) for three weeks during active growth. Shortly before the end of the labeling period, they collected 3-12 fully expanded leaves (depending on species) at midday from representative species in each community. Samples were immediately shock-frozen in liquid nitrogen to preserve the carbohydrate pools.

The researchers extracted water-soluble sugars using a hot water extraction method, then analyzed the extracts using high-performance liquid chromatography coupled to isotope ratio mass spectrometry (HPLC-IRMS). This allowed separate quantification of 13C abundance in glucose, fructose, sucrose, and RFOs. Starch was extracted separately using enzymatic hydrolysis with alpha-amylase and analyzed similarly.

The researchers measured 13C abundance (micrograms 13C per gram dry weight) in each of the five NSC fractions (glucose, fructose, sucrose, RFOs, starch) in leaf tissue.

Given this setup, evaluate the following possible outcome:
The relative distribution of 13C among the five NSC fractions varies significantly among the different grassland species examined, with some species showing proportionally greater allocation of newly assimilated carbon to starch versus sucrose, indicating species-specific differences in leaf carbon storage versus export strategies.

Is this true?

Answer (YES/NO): NO